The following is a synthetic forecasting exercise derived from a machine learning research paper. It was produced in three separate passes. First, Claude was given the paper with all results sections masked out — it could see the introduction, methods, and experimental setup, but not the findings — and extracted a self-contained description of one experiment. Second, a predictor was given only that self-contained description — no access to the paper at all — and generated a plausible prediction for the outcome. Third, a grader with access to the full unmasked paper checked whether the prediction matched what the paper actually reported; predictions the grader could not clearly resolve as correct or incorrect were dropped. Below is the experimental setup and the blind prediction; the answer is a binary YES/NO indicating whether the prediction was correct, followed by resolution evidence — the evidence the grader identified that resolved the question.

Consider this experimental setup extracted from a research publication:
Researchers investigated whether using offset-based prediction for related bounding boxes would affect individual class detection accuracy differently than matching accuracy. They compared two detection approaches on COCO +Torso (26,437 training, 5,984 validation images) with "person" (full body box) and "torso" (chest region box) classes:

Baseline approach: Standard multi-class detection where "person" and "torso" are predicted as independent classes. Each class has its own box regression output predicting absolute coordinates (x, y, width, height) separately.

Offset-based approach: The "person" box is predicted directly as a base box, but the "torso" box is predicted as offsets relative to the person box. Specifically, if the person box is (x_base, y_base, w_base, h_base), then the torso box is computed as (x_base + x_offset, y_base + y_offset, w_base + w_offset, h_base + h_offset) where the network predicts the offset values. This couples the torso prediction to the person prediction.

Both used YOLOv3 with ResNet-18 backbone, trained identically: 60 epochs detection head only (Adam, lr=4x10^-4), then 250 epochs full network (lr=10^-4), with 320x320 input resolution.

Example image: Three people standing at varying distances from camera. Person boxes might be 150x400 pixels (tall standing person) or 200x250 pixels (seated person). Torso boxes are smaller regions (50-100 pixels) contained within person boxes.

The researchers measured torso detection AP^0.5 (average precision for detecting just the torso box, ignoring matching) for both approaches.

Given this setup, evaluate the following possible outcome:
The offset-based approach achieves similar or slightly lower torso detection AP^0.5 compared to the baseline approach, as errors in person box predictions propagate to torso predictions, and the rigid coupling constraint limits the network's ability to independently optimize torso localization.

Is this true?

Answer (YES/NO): YES